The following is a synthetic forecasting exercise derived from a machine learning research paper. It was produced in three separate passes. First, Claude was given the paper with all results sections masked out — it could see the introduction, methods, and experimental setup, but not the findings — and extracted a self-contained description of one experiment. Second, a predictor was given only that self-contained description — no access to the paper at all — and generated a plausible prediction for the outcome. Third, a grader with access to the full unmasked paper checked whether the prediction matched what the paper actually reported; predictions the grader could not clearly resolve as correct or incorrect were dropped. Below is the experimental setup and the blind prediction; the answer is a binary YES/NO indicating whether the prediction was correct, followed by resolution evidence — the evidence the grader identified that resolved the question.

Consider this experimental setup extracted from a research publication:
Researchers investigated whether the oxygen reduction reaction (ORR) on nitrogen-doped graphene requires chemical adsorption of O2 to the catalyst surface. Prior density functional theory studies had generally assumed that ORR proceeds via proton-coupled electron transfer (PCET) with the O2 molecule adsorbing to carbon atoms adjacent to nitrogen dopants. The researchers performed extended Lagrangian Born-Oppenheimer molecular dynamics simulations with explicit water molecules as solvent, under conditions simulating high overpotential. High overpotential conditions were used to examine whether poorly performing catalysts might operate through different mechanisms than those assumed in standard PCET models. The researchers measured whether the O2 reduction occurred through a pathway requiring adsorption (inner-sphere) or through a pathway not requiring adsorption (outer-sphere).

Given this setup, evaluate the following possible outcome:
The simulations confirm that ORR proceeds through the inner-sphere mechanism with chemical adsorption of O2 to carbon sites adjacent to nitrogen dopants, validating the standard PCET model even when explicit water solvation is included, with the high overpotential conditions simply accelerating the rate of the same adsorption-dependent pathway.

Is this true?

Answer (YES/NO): NO